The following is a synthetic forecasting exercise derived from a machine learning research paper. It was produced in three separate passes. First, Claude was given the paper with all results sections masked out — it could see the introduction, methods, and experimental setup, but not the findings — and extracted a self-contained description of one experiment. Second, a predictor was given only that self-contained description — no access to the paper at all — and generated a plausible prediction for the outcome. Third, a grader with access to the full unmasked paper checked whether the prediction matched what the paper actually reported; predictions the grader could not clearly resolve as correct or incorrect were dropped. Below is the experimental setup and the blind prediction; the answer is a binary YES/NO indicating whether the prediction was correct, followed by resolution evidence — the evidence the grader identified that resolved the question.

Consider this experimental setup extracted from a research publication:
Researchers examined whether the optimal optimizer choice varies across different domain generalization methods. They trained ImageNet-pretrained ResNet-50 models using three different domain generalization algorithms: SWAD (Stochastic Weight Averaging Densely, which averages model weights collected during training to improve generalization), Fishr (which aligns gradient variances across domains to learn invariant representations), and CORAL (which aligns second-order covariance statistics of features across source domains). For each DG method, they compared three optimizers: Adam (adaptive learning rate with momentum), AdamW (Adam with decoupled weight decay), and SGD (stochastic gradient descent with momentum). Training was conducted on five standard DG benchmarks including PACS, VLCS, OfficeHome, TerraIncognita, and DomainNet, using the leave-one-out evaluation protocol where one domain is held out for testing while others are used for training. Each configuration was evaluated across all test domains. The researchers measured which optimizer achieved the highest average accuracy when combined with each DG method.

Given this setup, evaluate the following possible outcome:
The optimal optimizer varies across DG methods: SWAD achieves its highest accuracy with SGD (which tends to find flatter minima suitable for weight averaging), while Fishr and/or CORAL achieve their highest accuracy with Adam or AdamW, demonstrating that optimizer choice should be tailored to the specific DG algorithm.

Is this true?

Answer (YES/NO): NO